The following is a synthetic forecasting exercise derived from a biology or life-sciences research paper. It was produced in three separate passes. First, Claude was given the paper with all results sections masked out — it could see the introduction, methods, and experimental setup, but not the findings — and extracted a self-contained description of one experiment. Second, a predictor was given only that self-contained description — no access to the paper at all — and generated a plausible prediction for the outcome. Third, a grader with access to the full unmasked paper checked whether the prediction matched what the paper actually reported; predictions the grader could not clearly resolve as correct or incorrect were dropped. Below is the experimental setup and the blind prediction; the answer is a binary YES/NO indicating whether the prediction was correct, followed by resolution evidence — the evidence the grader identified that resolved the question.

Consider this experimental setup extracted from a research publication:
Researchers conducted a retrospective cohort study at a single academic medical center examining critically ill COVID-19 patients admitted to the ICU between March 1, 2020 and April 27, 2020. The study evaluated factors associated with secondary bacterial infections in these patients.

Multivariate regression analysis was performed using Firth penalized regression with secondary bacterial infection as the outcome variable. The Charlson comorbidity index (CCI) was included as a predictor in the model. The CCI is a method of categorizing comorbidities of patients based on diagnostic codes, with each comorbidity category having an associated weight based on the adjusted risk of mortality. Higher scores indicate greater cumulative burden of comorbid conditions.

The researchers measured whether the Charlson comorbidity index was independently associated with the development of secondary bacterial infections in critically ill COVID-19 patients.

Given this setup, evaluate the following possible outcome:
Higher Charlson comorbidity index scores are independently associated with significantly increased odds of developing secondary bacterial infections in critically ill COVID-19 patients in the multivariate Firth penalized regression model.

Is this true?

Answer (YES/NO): NO